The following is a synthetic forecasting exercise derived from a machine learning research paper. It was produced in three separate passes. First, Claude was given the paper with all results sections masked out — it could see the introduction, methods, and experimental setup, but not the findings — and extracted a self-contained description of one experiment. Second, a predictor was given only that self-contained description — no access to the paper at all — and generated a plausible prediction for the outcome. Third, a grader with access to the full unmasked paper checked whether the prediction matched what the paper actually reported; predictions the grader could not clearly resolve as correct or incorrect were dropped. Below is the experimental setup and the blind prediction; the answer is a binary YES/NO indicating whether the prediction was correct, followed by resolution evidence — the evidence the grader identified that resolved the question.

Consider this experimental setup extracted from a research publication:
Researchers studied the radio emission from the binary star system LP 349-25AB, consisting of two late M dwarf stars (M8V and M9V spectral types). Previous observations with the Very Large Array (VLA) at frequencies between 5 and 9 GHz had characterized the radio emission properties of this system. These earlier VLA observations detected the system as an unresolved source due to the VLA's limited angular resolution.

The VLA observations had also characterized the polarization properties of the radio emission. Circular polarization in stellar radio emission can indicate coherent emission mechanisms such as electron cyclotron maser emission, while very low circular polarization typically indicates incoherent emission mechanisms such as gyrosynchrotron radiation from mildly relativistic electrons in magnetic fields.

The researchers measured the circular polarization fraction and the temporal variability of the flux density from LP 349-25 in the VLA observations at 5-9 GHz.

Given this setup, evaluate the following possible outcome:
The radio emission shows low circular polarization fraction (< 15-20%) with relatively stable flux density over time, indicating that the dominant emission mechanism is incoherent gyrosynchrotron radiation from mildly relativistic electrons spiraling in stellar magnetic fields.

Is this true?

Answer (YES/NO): YES